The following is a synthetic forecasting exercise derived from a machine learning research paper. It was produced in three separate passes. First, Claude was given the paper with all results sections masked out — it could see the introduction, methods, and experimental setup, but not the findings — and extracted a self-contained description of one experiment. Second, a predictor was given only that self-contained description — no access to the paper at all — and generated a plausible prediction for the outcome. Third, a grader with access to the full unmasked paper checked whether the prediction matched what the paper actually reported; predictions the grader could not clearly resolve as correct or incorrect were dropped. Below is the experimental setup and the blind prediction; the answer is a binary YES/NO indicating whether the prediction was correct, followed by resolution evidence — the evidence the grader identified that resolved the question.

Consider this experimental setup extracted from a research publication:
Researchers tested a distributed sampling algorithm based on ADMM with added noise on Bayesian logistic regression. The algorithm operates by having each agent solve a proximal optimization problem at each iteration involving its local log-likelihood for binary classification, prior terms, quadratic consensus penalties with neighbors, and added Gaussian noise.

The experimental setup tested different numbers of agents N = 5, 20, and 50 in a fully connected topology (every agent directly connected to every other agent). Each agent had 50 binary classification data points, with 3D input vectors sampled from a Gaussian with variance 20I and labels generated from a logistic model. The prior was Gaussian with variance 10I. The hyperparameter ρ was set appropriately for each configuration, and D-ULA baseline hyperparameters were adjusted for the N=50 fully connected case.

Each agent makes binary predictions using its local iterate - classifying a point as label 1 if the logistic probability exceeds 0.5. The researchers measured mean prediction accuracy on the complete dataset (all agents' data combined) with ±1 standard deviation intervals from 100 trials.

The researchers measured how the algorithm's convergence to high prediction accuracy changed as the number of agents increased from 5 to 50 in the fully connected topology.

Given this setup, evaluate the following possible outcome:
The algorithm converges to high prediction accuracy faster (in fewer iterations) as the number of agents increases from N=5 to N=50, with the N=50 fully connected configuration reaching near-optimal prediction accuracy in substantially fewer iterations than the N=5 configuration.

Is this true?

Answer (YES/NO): NO